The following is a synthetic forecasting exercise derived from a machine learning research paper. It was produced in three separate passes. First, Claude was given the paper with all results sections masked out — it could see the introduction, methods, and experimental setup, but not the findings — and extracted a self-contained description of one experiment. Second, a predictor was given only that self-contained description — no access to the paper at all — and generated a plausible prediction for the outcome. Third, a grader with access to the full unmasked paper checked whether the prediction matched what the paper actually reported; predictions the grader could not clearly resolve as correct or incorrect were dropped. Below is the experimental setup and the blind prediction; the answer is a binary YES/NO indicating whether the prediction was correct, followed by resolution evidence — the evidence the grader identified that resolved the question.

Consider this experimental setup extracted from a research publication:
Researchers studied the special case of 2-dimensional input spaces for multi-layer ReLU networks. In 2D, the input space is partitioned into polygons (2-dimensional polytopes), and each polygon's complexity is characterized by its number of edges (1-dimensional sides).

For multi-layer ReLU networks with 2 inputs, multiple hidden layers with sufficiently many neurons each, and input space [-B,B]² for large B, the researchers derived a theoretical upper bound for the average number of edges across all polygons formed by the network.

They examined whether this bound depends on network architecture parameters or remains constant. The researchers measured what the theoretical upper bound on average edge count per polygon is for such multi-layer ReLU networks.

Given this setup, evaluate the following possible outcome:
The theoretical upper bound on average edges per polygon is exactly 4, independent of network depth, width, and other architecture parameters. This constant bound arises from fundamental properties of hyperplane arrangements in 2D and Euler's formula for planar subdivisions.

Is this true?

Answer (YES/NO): YES